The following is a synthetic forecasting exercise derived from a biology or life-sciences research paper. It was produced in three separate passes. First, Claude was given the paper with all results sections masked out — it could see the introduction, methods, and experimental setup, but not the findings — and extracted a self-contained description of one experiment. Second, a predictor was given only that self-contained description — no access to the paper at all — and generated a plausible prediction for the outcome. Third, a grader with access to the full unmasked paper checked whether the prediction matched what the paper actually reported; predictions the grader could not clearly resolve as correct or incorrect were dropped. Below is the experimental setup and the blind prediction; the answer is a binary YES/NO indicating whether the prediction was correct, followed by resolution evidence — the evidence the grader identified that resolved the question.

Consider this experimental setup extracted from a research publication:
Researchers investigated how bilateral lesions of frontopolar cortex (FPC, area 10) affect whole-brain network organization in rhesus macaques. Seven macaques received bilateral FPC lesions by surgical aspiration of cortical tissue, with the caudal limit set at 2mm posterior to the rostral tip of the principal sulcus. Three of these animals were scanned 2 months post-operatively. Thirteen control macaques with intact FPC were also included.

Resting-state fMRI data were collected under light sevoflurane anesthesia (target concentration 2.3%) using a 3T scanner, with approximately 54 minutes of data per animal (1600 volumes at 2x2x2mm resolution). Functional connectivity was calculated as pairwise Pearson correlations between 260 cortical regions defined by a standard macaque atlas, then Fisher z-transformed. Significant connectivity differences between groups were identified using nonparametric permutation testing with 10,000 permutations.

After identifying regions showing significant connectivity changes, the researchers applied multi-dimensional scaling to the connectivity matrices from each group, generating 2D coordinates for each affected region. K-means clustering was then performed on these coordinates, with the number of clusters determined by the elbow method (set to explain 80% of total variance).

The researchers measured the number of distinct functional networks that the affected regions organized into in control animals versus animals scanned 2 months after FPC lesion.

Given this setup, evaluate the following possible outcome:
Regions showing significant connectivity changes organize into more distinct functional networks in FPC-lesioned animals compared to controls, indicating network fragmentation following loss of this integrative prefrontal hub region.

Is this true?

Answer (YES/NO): NO